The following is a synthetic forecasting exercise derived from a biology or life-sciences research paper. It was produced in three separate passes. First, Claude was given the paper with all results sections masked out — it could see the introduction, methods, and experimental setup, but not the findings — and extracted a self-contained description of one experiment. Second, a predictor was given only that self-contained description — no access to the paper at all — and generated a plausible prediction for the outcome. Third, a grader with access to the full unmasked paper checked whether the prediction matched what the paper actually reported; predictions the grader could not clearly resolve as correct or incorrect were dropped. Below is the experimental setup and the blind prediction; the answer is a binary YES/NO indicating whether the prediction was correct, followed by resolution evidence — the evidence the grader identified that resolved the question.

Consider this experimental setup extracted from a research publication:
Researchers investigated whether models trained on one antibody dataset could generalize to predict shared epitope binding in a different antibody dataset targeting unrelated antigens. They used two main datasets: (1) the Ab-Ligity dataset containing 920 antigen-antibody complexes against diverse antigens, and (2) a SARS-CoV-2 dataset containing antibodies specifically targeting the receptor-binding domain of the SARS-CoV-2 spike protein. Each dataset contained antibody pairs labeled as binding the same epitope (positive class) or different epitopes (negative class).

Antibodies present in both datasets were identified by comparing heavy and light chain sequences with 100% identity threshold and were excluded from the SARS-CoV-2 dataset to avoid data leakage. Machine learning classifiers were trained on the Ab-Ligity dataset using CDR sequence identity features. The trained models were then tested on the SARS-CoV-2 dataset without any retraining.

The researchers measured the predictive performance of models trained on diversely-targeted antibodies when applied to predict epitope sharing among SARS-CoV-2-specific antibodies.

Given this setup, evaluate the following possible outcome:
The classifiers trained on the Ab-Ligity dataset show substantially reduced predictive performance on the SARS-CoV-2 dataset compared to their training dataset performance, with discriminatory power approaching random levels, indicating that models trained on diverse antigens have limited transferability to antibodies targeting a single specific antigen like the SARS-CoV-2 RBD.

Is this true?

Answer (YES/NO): NO